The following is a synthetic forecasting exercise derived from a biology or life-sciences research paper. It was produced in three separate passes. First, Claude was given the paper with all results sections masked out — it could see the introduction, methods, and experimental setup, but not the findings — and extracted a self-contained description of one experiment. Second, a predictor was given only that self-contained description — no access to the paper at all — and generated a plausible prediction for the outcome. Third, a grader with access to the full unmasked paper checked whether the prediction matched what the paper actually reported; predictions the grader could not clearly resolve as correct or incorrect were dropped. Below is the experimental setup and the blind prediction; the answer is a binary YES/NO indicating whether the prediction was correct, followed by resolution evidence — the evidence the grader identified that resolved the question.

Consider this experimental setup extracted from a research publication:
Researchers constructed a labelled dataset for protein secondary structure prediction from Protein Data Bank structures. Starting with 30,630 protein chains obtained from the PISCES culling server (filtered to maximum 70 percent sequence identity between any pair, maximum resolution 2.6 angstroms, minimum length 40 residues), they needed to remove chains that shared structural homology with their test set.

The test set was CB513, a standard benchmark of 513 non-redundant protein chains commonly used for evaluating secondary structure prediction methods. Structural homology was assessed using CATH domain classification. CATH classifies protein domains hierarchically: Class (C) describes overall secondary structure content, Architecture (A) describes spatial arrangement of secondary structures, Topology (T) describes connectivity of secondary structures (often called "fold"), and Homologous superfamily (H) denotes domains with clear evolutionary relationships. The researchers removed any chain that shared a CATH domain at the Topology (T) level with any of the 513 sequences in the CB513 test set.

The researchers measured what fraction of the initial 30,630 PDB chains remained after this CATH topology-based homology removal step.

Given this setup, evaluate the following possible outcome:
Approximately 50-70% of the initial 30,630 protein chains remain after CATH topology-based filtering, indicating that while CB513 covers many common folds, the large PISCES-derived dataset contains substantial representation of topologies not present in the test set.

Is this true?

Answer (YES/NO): NO